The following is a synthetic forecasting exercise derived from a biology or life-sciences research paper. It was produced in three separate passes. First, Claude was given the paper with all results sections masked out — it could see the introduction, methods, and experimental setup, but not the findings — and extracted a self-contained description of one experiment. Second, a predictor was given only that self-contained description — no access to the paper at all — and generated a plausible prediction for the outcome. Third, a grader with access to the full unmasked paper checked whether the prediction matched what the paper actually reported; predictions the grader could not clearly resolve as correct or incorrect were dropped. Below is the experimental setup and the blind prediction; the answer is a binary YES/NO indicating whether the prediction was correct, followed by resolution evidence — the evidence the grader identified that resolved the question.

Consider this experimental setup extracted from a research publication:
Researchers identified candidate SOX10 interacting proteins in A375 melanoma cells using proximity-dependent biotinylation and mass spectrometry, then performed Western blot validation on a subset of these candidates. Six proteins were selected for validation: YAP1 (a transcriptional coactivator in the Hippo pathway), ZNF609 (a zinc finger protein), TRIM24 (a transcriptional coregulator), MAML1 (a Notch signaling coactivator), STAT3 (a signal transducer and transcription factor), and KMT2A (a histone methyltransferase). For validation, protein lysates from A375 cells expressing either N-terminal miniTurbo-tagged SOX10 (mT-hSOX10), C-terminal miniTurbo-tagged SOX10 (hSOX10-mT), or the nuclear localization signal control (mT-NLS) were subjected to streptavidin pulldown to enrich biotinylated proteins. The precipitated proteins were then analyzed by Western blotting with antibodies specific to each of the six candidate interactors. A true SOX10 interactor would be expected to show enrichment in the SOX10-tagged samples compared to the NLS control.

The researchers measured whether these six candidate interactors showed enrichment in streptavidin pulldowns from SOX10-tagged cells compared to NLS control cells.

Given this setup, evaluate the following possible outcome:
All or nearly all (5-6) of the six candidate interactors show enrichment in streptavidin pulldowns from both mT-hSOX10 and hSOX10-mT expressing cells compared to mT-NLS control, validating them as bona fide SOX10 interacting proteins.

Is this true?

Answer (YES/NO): YES